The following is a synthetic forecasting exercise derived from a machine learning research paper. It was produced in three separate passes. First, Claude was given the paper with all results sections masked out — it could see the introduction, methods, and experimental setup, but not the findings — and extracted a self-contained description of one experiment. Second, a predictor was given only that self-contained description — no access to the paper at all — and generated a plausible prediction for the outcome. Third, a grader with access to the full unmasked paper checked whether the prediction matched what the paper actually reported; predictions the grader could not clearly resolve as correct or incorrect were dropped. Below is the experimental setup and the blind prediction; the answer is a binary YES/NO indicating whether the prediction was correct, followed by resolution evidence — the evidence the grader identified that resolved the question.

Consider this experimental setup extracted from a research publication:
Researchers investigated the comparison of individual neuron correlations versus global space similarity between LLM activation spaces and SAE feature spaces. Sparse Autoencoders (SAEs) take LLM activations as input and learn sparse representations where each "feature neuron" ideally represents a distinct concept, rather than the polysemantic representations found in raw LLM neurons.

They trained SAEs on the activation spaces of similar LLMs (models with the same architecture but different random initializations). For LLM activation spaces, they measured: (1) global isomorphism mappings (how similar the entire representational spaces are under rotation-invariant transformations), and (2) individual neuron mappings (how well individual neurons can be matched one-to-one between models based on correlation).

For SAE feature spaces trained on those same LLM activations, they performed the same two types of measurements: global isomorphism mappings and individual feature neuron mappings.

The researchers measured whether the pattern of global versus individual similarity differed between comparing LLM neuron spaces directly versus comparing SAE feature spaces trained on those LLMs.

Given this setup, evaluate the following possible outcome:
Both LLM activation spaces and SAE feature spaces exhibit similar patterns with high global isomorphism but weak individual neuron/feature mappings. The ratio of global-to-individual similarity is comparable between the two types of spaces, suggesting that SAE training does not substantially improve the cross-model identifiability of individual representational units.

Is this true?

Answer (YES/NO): NO